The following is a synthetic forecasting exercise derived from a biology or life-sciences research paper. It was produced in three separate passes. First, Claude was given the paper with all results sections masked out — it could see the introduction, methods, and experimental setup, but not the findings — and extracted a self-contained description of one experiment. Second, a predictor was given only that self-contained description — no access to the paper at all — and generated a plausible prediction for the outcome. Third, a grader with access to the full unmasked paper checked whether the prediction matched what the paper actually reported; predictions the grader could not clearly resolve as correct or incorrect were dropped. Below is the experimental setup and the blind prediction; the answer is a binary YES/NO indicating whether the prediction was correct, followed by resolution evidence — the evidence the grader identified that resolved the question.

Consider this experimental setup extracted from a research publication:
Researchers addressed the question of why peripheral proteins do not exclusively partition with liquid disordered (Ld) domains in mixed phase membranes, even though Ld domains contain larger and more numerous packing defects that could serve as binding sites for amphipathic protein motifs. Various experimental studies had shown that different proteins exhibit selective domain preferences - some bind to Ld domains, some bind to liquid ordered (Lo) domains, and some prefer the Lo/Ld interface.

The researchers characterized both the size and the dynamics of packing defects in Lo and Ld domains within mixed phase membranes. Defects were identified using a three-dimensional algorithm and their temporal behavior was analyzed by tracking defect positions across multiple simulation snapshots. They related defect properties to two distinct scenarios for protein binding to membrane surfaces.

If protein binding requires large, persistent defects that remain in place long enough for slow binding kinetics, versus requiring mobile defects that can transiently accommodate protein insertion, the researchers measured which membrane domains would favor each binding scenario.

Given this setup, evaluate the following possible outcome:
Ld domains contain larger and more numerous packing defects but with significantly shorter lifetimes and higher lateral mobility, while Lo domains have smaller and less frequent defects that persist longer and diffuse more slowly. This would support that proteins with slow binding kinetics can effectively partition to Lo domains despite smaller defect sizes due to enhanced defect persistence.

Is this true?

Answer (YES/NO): YES